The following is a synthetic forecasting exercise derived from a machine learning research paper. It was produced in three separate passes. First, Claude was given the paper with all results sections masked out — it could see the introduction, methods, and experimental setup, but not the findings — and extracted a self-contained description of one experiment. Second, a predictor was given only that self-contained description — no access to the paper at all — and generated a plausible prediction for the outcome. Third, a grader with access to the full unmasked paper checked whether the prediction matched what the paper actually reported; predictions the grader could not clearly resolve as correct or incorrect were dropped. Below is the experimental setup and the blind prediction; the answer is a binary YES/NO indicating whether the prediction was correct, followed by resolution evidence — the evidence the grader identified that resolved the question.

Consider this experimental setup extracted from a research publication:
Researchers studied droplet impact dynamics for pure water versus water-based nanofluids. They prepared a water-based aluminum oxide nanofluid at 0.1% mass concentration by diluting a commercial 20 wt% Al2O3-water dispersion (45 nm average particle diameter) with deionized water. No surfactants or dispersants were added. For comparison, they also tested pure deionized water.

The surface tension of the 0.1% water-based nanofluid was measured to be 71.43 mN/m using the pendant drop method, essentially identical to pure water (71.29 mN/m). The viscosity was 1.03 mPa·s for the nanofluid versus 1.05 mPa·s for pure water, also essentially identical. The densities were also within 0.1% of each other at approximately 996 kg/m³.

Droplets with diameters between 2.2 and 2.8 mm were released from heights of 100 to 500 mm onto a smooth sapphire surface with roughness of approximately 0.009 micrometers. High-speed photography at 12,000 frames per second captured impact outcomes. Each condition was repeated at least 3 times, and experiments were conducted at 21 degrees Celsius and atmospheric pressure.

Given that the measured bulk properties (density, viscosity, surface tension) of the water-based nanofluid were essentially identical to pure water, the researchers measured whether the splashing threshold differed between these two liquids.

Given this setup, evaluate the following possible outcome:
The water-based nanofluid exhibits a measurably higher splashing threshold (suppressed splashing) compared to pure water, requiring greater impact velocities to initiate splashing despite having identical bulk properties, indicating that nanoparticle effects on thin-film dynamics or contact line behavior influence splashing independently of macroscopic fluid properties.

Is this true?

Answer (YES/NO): YES